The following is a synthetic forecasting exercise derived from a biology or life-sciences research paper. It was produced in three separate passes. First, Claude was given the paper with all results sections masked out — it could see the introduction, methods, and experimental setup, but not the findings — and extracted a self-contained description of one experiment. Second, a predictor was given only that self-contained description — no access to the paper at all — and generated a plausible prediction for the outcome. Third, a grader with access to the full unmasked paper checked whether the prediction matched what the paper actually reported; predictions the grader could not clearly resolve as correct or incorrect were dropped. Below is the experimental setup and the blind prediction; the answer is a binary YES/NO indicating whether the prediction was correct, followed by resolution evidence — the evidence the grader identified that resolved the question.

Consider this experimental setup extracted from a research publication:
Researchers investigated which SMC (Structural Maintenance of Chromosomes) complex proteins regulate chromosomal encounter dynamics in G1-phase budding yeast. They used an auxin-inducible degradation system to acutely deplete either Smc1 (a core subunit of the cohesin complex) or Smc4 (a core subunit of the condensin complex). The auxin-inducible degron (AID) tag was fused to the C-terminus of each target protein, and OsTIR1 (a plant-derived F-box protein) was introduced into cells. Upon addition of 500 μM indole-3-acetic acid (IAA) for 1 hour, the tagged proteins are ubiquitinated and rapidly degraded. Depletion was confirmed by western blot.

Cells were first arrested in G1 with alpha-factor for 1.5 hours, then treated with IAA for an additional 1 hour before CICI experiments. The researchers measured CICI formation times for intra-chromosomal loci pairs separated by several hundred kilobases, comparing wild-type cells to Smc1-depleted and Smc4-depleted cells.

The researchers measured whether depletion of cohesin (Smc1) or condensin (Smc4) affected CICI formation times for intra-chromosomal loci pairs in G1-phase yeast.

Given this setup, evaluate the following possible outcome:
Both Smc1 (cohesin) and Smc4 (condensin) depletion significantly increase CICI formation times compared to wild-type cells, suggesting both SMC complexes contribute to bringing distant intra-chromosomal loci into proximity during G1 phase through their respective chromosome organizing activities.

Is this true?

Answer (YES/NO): NO